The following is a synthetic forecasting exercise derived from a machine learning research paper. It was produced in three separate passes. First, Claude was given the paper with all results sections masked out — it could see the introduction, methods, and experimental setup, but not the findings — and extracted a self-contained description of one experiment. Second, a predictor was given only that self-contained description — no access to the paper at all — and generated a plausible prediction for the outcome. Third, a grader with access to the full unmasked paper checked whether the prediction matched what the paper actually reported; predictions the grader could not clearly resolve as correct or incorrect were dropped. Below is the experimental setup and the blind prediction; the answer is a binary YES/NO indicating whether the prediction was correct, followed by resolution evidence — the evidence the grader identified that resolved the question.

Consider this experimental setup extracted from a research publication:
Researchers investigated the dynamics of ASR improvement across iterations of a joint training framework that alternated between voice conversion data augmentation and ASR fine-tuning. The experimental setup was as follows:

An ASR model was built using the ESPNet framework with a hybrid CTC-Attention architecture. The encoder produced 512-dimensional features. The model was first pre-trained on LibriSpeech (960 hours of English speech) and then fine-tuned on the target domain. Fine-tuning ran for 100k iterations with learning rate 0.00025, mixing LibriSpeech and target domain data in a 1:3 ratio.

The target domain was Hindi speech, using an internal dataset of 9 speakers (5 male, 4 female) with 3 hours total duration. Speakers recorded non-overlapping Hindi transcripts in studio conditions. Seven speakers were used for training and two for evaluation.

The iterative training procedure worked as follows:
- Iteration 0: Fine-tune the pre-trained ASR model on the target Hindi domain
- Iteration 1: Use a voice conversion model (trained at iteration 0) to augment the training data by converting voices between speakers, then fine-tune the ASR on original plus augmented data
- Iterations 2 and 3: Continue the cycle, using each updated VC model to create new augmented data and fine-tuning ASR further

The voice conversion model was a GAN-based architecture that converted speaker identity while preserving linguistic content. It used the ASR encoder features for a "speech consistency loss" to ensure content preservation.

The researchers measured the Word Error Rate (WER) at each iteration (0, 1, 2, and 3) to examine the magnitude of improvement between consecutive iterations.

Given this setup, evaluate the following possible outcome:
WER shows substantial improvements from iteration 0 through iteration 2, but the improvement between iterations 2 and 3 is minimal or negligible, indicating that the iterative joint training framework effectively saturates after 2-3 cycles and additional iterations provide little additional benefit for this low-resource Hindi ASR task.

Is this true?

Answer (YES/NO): YES